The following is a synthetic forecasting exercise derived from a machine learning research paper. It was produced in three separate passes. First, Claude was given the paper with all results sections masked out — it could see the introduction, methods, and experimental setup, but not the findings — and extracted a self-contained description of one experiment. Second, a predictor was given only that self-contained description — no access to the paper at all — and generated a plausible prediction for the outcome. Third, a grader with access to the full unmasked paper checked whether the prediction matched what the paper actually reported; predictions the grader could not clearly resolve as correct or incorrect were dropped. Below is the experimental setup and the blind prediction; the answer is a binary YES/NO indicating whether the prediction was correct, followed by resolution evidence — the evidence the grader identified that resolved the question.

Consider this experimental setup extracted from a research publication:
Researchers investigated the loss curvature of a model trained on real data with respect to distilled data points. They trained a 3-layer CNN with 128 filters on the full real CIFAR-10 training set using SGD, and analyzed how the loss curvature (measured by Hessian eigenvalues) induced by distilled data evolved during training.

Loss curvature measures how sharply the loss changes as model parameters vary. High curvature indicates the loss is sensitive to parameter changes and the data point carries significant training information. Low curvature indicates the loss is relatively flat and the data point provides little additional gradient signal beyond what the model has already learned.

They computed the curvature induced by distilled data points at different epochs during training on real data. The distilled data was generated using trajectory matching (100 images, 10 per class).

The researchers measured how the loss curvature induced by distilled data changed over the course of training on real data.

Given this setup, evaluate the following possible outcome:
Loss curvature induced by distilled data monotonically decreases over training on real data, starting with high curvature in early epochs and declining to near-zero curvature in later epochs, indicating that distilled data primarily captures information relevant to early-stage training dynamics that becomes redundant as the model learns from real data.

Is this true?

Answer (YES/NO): NO